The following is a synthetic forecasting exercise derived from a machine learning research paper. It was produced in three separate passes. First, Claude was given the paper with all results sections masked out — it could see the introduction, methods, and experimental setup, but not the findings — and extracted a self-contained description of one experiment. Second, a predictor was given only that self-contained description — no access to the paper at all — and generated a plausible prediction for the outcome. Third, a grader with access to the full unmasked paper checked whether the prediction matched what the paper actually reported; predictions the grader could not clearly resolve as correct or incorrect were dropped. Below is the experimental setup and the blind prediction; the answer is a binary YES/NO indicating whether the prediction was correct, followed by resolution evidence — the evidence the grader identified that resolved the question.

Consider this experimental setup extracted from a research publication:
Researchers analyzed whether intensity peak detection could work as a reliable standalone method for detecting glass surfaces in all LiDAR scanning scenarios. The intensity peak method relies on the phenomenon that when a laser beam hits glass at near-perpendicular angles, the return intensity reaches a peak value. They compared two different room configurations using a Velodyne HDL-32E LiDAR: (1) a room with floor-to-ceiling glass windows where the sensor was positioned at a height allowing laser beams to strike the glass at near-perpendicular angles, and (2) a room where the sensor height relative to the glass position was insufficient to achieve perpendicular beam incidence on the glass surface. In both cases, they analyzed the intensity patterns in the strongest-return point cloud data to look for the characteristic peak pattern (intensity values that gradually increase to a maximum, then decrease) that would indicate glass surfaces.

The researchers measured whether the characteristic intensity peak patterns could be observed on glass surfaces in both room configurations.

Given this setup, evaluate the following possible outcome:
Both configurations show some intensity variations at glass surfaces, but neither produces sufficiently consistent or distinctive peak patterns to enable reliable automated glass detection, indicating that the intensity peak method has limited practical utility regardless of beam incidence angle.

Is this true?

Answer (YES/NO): NO